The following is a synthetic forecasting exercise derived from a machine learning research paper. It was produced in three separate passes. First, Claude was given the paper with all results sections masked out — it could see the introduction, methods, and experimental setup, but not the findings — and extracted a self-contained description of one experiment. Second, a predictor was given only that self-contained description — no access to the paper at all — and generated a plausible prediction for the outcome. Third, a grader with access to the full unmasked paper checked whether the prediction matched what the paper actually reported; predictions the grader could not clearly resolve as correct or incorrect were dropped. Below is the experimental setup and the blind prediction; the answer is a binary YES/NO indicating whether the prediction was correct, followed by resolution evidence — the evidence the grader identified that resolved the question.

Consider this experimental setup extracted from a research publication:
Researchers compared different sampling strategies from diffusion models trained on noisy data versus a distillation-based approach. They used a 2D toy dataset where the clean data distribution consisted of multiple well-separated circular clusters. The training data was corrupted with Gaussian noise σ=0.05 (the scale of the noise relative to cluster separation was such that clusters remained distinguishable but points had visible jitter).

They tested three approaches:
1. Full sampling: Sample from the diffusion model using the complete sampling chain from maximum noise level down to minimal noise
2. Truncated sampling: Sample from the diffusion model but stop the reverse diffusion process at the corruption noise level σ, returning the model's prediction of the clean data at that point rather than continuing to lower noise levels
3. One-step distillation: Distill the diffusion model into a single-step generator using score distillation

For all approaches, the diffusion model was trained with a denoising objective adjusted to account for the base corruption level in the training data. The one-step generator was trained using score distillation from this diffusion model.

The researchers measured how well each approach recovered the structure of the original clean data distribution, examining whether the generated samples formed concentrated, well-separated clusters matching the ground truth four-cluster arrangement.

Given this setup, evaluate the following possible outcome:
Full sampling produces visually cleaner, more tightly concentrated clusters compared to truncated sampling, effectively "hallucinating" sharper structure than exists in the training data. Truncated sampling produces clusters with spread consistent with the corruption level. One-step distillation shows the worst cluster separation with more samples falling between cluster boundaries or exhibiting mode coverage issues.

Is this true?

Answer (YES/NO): NO